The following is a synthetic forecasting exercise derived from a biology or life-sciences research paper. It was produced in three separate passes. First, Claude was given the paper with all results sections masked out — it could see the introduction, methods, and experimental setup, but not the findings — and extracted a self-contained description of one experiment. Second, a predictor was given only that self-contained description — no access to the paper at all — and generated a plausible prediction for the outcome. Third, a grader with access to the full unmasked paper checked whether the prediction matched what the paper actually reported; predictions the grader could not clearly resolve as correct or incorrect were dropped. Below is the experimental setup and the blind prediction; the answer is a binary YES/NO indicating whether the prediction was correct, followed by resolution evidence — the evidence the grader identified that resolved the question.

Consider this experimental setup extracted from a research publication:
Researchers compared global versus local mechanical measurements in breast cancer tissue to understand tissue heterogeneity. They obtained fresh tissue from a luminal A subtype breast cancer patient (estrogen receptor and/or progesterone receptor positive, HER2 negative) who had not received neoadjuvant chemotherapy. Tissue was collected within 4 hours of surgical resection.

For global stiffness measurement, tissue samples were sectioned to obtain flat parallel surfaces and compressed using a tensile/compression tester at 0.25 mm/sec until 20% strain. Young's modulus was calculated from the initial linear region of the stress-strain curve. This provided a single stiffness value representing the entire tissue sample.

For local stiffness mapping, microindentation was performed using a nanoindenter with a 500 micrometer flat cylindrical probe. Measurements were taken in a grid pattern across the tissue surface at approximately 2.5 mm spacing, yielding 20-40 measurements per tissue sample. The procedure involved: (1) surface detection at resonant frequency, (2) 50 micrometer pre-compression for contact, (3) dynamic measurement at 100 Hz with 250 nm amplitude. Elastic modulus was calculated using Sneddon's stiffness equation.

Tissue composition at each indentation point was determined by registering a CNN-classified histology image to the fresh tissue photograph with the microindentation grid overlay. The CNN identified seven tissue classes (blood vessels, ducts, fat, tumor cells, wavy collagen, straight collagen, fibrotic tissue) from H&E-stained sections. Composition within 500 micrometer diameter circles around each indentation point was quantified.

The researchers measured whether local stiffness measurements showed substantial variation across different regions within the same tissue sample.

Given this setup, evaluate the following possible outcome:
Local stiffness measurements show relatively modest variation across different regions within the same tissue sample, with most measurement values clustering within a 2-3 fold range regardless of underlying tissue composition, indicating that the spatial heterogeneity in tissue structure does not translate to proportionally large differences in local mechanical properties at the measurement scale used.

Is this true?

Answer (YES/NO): NO